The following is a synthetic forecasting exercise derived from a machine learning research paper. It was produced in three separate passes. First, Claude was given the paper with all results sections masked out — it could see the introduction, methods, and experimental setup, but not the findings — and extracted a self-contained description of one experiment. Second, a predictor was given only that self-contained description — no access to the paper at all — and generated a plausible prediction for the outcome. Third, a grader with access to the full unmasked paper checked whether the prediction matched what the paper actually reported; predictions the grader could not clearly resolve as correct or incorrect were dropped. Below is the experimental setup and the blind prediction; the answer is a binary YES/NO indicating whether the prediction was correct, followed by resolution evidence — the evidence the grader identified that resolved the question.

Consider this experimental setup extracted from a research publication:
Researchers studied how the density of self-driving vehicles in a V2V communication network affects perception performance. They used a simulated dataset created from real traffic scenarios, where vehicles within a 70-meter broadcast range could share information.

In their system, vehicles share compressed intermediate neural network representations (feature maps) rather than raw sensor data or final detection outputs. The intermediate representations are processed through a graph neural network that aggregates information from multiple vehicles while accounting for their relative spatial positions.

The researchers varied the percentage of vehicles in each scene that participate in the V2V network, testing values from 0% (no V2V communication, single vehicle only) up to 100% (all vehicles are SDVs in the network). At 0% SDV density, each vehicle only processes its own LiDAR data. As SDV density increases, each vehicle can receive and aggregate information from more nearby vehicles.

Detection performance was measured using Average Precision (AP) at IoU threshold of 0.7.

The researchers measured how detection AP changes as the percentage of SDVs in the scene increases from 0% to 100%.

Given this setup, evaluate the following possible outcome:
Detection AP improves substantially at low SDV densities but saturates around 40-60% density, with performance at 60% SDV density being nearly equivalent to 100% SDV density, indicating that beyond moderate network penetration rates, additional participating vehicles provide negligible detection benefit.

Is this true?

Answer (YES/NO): NO